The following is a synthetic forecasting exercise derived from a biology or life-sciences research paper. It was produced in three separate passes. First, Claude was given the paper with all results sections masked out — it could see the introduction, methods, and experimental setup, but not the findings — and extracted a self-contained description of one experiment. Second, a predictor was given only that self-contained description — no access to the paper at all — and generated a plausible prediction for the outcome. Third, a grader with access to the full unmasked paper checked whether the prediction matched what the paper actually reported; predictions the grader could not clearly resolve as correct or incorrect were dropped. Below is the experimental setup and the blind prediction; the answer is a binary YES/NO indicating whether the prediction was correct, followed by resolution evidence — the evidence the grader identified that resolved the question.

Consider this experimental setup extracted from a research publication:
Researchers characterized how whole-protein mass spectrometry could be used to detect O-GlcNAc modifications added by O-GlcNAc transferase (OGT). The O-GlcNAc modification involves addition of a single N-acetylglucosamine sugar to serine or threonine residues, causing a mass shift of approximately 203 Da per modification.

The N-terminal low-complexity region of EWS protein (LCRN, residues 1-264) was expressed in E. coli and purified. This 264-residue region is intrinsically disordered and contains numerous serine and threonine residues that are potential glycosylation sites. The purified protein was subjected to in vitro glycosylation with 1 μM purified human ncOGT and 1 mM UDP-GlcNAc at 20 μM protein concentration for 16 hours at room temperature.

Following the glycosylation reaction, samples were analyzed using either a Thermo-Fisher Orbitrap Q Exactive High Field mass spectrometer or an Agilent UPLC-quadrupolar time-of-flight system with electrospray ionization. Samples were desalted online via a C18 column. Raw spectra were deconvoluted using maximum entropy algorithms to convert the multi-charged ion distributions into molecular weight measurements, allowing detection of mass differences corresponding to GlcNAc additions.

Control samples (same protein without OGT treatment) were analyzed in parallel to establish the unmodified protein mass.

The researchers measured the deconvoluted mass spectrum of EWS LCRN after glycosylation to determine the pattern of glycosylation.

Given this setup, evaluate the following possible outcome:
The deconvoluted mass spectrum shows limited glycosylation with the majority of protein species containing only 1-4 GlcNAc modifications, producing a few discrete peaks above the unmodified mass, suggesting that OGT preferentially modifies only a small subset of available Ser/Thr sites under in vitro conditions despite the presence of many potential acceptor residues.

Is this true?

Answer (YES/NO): NO